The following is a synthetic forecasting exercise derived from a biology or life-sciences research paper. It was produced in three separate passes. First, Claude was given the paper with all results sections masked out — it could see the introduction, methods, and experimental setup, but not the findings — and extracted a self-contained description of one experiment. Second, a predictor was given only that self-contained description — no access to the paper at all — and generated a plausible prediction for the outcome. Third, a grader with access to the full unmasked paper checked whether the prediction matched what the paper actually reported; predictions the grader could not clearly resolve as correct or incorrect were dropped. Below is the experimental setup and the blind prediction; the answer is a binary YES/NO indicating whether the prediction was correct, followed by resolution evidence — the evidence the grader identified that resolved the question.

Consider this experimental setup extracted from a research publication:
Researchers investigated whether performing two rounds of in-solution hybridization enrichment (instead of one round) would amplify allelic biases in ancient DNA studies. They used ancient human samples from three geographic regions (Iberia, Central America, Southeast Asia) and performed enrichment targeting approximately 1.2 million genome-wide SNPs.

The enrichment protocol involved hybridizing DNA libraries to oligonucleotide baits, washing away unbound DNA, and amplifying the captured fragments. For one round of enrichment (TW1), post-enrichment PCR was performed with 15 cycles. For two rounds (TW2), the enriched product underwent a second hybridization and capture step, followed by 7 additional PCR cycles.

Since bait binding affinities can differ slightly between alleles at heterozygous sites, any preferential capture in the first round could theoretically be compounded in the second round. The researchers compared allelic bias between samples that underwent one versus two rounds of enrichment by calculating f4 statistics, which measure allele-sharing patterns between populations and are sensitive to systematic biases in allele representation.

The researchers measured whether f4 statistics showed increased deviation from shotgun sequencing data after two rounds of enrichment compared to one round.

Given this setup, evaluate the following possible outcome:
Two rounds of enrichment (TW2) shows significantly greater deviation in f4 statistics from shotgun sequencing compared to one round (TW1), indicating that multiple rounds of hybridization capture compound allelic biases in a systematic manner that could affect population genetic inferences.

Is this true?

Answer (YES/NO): NO